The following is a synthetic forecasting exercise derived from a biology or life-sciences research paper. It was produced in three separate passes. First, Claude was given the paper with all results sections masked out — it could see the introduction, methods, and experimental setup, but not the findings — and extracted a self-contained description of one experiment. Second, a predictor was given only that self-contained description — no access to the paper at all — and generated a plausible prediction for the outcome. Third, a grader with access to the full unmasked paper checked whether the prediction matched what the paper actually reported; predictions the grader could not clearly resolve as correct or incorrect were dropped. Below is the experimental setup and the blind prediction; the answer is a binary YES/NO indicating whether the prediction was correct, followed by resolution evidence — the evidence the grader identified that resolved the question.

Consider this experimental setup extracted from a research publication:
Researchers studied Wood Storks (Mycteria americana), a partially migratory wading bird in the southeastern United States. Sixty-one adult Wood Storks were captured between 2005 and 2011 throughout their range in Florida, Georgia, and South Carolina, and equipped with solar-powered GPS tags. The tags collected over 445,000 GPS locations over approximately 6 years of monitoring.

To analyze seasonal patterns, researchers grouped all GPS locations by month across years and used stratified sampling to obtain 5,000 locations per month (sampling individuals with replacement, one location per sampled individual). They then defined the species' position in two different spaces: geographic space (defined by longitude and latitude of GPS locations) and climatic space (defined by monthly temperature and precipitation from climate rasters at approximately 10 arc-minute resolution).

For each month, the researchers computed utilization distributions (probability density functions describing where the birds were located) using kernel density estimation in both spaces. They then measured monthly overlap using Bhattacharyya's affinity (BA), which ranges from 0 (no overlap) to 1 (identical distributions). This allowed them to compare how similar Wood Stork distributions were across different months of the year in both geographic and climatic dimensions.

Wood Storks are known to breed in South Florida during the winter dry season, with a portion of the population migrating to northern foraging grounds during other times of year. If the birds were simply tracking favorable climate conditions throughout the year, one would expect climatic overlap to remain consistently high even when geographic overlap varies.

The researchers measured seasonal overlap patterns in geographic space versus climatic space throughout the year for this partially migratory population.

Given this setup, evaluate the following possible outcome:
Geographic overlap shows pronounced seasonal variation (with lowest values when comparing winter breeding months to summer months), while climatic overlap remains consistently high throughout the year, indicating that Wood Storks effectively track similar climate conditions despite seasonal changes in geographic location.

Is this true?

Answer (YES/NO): NO